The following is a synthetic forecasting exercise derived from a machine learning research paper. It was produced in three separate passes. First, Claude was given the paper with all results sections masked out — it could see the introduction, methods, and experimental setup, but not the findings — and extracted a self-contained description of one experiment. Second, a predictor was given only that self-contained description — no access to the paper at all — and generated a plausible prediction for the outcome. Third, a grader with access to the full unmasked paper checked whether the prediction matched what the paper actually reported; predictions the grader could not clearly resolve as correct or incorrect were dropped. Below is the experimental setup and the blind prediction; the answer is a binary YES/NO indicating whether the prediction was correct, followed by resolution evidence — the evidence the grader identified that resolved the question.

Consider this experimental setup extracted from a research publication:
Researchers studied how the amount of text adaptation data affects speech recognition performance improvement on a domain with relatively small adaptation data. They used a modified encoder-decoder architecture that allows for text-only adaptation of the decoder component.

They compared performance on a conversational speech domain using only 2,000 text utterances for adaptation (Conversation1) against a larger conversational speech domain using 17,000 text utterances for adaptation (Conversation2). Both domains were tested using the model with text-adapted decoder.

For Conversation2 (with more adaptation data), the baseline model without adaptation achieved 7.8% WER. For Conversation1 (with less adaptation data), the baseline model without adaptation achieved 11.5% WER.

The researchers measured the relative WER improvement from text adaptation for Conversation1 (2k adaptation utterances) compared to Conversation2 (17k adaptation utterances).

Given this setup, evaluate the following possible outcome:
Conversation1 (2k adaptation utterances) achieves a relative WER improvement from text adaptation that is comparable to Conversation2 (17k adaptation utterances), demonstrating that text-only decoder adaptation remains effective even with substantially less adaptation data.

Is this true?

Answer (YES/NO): NO